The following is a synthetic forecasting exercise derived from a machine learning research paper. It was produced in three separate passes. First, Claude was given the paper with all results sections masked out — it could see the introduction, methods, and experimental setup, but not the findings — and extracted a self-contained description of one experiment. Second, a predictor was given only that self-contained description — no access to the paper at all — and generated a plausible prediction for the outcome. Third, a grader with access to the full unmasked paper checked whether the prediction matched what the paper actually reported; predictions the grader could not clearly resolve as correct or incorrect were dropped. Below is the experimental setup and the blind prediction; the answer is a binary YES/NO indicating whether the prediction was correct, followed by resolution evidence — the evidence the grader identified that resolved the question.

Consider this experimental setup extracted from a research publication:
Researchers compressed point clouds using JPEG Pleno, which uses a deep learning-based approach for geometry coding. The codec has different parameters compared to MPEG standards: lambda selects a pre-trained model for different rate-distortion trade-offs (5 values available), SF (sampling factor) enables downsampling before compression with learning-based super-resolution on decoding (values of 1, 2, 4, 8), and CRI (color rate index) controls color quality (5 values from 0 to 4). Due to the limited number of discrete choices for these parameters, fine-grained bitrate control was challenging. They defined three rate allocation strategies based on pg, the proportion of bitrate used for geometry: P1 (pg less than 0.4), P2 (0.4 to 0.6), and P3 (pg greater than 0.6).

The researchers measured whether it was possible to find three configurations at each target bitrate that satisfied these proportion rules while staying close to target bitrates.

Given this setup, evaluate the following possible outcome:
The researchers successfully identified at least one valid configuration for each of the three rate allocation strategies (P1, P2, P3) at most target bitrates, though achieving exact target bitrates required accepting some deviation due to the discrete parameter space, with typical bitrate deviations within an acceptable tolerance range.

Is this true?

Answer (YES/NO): YES